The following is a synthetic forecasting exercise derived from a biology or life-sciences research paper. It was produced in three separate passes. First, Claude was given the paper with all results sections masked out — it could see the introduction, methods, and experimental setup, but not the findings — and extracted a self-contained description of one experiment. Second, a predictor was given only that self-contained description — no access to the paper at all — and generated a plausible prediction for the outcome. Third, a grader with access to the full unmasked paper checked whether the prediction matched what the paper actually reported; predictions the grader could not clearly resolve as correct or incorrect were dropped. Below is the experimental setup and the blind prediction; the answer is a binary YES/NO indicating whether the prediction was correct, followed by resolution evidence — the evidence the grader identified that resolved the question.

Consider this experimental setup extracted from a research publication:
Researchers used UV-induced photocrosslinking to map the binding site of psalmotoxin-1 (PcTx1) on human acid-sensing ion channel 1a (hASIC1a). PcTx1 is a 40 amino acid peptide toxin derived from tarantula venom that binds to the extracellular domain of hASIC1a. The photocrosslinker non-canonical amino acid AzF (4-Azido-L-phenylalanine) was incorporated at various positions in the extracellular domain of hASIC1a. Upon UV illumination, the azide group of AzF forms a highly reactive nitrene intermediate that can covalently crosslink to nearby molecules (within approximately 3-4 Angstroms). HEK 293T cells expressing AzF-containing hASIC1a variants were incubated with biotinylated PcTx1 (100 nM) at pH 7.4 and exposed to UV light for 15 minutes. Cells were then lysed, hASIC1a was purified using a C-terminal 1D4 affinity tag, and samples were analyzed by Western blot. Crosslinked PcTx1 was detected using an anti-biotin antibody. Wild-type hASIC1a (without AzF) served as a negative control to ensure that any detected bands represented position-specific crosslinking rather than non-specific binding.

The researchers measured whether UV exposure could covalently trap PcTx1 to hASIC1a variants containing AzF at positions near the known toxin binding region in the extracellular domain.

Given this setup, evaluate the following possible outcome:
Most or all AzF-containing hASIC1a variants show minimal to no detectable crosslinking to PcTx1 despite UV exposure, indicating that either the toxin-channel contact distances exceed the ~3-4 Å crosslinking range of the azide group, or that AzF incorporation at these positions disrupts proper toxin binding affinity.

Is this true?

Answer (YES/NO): NO